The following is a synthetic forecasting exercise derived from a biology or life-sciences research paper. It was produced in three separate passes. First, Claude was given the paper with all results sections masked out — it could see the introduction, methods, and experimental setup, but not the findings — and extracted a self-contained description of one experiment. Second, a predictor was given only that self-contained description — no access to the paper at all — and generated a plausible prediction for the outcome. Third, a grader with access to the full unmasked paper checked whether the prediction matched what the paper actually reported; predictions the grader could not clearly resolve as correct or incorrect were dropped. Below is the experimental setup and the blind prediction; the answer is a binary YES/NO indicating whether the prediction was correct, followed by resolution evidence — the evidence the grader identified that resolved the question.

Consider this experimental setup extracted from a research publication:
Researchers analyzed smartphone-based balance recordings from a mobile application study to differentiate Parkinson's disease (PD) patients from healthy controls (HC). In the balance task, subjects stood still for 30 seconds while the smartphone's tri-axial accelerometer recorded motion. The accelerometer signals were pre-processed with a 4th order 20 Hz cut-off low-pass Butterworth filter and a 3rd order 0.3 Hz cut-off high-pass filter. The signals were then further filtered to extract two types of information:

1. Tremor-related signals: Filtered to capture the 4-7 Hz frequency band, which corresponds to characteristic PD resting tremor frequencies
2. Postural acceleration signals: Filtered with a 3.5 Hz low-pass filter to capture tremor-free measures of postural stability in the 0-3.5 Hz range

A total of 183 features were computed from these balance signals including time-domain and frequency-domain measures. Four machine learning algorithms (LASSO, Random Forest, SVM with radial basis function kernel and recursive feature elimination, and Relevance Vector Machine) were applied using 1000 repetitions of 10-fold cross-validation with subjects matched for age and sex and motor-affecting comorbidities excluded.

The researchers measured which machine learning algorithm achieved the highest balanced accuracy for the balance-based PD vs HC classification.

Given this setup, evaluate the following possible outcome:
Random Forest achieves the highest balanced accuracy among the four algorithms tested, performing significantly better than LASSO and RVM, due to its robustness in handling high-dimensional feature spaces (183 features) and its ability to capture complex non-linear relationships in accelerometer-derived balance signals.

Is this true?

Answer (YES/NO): NO